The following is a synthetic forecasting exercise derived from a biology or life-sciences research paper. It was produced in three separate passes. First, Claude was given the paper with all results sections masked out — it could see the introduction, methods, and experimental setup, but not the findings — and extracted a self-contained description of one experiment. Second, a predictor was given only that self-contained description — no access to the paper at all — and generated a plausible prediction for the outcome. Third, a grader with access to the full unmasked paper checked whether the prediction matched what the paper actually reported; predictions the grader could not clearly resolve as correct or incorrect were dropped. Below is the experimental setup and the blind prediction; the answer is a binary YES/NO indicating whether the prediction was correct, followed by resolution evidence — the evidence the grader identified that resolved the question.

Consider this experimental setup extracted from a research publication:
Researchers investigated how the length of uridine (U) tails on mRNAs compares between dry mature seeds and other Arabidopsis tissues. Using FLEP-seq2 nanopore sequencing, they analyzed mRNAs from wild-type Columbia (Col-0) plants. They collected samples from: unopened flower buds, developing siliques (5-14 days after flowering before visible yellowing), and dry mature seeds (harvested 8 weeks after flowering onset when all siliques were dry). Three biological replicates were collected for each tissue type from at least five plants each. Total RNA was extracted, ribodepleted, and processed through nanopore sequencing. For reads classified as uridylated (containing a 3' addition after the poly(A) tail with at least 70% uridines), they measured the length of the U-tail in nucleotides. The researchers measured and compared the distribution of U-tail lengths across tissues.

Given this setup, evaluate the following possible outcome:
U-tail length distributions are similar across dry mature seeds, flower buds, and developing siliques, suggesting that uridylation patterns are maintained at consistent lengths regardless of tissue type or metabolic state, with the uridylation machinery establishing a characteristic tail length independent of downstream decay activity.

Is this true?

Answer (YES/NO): NO